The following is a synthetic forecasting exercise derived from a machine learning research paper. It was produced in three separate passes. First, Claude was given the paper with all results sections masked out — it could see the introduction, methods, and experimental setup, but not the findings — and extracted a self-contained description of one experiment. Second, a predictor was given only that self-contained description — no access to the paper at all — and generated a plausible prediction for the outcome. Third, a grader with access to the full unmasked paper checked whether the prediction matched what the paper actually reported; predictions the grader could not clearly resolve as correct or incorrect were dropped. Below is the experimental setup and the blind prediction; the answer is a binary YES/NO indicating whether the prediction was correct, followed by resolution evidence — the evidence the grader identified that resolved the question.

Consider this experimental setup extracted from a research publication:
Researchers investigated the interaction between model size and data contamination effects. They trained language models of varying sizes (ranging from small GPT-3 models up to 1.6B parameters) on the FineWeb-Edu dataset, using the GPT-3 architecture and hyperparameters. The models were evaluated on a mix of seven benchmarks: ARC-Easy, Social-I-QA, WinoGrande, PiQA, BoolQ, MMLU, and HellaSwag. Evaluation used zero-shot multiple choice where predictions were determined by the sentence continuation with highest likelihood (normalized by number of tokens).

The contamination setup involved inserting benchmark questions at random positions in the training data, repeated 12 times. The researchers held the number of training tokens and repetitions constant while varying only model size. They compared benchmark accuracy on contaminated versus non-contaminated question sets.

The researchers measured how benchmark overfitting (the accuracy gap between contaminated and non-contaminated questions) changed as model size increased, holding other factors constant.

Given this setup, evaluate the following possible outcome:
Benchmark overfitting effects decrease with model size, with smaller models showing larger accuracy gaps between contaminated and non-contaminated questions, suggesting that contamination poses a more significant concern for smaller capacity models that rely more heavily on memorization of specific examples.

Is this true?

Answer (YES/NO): NO